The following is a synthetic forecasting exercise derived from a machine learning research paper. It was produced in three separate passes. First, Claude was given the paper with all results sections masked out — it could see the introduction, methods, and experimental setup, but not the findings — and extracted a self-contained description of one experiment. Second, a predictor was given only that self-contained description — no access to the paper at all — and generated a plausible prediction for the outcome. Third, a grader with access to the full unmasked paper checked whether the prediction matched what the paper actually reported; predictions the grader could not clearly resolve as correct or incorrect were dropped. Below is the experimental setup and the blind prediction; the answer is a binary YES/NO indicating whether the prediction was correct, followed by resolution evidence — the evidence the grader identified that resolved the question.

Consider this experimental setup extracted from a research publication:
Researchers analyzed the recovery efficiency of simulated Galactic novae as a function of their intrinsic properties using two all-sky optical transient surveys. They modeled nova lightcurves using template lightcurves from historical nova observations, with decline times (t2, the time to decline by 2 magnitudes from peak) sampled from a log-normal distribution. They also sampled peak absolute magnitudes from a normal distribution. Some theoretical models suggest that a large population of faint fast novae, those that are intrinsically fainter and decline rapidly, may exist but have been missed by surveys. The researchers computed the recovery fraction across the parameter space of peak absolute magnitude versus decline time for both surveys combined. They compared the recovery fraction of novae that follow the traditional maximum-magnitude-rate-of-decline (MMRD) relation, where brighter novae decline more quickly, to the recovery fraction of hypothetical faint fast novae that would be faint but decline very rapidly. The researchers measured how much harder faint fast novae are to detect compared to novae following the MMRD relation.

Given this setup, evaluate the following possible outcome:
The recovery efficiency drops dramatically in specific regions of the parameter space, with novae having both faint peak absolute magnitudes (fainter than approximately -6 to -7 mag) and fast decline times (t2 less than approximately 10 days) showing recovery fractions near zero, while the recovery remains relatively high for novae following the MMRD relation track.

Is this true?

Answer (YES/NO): NO